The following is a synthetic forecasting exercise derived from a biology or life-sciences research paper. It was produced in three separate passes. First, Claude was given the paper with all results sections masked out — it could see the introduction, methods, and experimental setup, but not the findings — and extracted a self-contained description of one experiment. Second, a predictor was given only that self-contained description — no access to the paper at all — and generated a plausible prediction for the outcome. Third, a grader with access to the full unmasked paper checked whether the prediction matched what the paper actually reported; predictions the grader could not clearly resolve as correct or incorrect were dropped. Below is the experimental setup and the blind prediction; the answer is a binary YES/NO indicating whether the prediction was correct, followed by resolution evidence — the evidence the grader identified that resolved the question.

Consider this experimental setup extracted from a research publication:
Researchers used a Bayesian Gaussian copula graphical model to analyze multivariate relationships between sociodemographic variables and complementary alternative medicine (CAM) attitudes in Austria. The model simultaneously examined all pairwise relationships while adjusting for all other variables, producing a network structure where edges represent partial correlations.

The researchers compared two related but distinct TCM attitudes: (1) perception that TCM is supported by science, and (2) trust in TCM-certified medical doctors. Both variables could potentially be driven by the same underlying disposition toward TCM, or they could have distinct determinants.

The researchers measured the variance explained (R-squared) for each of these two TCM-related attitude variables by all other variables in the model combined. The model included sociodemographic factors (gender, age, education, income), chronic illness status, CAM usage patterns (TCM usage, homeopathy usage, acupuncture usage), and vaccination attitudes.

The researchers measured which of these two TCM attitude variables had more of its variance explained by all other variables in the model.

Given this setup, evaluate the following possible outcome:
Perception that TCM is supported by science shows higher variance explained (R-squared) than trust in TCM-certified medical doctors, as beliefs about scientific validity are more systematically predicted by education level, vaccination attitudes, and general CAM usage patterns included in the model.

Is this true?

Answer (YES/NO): YES